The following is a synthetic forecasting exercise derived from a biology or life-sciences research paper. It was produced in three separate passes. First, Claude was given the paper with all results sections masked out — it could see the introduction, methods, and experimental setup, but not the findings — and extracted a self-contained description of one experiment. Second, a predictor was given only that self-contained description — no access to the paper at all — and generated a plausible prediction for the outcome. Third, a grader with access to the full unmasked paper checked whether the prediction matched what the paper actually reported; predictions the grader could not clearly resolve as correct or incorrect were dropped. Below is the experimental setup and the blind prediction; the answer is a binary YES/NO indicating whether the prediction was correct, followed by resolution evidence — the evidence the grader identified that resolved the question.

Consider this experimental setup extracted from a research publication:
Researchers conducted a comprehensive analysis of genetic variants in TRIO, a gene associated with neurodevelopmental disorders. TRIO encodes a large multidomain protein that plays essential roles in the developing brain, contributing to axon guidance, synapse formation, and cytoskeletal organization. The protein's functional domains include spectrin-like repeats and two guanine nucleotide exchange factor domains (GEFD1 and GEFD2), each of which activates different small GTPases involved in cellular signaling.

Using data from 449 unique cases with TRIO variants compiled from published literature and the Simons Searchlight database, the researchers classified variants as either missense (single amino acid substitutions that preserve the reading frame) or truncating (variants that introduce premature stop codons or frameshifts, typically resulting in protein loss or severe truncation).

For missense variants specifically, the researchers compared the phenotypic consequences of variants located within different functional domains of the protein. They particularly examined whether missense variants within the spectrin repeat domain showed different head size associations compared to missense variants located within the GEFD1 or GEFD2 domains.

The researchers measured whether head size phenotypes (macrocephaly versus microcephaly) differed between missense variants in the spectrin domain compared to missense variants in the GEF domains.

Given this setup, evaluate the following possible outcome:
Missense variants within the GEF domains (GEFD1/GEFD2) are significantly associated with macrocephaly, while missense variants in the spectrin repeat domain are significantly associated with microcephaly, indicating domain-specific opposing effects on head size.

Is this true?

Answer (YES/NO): NO